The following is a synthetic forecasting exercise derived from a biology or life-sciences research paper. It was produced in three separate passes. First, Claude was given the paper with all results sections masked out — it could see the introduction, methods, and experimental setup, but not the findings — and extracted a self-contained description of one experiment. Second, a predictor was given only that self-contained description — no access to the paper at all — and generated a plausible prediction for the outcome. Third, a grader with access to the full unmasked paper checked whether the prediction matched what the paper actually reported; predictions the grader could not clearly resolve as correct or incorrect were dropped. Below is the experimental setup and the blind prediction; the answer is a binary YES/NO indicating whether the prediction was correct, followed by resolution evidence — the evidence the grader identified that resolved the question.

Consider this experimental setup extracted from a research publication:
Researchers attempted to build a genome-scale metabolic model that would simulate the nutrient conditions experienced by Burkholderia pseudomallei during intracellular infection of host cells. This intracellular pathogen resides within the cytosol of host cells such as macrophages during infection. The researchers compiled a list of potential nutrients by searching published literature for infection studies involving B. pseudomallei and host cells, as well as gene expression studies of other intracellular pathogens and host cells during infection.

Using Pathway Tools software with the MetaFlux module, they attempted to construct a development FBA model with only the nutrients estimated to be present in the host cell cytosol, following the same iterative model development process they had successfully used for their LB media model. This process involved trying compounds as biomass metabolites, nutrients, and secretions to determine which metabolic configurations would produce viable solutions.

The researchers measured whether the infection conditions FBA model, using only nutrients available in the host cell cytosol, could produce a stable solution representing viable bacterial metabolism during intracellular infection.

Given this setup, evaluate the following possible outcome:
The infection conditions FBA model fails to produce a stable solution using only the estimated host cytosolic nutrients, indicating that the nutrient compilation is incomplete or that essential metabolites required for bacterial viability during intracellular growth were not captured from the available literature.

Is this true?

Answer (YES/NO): YES